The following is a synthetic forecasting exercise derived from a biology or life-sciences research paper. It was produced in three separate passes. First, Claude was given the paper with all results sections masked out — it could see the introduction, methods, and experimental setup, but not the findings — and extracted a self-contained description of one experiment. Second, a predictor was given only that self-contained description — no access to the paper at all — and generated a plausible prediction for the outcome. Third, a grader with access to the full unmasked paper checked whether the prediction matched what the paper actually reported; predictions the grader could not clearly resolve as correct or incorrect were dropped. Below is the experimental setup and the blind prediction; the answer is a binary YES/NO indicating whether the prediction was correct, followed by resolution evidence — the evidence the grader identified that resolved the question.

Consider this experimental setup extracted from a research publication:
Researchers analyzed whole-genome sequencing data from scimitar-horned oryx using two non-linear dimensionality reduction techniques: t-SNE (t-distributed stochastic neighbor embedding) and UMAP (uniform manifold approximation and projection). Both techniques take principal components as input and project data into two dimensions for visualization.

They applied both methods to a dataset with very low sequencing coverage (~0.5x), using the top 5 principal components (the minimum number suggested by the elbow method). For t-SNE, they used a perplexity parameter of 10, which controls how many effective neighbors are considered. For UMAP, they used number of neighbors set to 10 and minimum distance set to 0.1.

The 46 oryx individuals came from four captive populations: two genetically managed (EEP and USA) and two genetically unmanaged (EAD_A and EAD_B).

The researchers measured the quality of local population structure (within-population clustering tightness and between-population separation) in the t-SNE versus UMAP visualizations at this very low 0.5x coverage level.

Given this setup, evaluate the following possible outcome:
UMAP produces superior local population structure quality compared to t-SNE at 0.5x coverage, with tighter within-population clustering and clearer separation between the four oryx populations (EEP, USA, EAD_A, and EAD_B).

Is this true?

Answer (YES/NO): YES